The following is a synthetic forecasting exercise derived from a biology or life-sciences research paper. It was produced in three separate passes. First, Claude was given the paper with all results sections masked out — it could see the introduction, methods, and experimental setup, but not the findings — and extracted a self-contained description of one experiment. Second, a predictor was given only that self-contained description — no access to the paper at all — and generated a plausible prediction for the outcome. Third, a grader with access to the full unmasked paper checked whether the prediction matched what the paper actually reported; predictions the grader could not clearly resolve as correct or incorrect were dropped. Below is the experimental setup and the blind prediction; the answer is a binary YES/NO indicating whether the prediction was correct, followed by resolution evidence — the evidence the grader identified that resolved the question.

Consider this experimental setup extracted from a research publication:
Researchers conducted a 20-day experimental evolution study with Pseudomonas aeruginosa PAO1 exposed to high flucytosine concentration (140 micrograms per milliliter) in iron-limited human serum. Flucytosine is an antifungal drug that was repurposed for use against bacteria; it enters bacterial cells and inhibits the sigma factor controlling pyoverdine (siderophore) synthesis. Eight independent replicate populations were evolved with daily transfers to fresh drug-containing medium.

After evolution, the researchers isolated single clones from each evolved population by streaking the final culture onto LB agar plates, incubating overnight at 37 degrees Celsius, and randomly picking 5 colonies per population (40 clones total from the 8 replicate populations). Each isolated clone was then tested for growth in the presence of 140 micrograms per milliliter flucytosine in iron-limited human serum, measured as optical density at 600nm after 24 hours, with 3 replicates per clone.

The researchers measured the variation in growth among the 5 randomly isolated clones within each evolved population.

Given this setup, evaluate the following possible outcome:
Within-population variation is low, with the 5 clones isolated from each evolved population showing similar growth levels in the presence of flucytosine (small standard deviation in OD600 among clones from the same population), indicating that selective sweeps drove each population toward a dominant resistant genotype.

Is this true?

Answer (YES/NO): NO